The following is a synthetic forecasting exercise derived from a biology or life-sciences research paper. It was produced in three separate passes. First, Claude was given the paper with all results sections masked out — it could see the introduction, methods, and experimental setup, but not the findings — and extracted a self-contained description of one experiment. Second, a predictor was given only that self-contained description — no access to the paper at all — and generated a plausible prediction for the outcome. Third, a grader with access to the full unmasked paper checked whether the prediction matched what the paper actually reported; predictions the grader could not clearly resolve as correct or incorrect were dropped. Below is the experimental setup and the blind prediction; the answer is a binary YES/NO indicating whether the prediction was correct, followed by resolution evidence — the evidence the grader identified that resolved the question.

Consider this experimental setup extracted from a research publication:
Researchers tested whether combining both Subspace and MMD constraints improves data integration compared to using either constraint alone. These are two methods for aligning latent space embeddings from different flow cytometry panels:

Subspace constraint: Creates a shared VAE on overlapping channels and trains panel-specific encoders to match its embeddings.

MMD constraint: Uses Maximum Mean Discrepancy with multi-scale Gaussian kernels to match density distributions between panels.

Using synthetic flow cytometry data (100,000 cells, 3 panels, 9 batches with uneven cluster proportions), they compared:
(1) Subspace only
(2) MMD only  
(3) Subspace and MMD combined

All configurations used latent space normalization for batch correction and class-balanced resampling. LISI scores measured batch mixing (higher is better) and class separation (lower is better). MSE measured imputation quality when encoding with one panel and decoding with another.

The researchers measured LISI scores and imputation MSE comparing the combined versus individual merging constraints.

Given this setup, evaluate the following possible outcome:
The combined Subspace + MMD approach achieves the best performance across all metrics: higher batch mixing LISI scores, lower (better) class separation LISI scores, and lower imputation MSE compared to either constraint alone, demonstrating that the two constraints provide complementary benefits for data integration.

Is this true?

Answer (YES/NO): NO